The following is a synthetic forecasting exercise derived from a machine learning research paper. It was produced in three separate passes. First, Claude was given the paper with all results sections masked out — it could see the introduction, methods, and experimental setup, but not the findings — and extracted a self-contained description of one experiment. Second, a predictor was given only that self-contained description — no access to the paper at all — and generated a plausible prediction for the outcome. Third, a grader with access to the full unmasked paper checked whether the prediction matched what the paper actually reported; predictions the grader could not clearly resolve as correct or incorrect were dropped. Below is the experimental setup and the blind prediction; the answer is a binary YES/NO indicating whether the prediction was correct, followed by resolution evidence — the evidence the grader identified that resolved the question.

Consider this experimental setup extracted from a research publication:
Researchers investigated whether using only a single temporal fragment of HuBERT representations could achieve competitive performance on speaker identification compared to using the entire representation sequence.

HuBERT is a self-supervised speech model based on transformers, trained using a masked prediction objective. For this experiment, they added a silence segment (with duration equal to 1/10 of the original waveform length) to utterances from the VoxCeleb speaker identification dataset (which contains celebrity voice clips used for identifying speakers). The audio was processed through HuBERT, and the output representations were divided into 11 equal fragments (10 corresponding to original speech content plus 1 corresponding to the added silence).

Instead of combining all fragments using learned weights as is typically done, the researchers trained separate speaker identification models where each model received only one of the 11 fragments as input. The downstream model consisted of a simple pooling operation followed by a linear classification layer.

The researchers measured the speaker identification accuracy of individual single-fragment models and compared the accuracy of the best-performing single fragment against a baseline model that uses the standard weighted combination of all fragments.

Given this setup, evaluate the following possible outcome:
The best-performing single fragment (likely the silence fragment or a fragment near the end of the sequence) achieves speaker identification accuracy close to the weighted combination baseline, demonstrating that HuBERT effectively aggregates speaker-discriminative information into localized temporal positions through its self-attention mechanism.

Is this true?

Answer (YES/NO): NO